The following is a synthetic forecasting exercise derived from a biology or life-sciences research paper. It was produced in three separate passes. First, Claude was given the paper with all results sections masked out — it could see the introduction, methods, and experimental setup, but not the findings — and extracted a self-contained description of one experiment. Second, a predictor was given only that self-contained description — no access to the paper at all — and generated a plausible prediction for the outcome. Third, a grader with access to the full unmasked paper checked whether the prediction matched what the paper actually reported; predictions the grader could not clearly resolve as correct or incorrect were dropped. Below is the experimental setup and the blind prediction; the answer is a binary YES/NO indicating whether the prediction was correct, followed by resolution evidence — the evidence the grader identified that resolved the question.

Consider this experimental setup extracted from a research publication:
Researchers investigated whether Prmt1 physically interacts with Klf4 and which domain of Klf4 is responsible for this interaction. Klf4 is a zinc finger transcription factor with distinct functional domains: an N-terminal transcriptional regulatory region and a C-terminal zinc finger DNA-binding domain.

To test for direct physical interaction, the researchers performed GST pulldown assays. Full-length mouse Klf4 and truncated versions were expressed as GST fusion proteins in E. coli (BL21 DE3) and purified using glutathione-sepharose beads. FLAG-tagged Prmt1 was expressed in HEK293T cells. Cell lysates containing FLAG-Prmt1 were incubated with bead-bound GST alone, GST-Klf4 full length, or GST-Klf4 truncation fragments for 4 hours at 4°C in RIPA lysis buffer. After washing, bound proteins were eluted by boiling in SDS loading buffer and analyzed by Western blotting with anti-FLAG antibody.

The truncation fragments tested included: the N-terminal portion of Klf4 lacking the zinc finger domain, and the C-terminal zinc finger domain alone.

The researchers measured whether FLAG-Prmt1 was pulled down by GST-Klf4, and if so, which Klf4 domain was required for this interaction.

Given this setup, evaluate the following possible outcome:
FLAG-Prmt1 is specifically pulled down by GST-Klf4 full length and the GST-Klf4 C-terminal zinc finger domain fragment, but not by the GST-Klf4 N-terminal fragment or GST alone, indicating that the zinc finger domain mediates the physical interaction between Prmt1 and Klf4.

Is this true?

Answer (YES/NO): YES